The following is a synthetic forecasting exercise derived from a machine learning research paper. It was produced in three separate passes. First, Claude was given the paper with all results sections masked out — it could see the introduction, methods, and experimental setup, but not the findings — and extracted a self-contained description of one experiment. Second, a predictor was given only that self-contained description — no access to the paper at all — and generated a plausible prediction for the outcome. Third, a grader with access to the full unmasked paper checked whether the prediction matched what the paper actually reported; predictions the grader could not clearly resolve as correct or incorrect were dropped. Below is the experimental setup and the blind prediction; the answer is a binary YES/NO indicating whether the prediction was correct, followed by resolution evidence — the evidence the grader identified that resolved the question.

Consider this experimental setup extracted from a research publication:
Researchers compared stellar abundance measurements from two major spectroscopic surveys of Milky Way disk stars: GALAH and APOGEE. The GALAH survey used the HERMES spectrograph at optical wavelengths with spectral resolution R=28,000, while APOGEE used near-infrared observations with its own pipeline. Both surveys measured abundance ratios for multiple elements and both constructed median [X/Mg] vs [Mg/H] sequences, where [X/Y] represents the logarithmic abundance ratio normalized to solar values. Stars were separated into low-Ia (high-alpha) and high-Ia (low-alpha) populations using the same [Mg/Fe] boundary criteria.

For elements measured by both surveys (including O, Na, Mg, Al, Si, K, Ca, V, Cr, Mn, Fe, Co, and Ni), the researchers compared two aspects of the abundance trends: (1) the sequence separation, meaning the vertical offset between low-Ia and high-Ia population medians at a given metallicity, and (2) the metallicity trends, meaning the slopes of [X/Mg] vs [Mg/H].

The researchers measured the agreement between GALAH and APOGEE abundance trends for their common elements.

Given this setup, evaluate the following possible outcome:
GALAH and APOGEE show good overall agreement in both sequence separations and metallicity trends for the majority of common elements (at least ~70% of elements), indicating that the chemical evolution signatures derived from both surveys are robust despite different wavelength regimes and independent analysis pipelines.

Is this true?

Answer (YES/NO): NO